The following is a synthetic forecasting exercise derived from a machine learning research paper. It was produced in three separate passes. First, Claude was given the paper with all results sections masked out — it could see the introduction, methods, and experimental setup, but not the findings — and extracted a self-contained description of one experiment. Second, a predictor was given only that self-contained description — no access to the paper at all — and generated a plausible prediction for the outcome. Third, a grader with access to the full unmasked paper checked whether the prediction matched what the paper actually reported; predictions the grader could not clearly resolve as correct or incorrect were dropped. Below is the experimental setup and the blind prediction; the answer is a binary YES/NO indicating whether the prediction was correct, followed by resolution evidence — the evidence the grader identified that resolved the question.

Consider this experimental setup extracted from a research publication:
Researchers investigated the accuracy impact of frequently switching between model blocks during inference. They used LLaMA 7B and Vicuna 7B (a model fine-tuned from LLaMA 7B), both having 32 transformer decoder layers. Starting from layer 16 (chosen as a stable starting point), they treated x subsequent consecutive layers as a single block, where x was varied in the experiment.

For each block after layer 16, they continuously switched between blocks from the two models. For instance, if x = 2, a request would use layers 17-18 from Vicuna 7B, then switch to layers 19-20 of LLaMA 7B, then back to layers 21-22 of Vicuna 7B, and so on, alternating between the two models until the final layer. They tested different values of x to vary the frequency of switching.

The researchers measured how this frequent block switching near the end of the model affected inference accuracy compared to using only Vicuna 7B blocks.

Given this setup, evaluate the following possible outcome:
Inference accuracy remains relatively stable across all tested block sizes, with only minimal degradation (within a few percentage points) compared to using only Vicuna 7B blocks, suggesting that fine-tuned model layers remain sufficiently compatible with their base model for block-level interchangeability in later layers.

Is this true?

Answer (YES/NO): YES